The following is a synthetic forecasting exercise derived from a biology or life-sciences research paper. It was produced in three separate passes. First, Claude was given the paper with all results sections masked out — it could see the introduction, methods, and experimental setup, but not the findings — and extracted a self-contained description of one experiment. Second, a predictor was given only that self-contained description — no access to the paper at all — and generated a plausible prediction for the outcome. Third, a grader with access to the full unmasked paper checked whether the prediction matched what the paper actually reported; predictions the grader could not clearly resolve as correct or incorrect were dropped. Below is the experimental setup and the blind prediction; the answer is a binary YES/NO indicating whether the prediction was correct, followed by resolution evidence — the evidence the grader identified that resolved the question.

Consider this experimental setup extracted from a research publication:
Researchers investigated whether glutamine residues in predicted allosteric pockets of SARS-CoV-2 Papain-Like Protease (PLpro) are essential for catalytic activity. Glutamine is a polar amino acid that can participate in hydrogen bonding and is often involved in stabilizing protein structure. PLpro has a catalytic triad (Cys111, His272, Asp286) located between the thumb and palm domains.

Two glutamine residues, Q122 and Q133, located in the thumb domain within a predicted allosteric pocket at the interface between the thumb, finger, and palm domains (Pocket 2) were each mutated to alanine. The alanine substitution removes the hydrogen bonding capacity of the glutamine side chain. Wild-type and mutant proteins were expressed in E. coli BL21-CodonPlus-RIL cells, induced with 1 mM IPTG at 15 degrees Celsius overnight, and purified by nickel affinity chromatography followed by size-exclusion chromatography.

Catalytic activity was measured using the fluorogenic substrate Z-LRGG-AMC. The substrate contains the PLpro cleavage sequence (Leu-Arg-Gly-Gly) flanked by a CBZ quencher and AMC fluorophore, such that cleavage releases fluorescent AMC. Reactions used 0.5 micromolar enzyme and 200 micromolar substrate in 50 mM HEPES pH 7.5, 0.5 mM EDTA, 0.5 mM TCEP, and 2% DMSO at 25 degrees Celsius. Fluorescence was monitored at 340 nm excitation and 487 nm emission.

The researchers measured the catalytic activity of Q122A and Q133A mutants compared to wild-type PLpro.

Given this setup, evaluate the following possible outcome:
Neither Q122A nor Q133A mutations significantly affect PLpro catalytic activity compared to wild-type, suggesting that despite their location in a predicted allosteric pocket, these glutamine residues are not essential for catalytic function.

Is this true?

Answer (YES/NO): NO